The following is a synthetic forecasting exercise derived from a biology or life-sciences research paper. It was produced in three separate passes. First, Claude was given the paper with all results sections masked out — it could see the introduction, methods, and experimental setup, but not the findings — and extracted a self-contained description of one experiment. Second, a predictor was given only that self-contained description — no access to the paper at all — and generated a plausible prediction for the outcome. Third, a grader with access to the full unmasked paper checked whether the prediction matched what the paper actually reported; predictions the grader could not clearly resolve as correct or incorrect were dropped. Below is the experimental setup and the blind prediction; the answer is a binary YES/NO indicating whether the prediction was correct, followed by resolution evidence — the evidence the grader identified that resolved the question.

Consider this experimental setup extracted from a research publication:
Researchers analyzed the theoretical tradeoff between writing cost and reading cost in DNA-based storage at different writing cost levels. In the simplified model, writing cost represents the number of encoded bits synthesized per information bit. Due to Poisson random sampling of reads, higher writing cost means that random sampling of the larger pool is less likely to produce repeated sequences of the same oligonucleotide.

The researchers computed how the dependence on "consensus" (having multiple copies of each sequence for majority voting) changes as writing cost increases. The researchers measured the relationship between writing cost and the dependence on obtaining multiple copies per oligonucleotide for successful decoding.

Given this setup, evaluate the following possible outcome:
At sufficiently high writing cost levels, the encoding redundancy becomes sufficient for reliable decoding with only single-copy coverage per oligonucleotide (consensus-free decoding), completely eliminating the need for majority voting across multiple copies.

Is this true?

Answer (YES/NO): NO